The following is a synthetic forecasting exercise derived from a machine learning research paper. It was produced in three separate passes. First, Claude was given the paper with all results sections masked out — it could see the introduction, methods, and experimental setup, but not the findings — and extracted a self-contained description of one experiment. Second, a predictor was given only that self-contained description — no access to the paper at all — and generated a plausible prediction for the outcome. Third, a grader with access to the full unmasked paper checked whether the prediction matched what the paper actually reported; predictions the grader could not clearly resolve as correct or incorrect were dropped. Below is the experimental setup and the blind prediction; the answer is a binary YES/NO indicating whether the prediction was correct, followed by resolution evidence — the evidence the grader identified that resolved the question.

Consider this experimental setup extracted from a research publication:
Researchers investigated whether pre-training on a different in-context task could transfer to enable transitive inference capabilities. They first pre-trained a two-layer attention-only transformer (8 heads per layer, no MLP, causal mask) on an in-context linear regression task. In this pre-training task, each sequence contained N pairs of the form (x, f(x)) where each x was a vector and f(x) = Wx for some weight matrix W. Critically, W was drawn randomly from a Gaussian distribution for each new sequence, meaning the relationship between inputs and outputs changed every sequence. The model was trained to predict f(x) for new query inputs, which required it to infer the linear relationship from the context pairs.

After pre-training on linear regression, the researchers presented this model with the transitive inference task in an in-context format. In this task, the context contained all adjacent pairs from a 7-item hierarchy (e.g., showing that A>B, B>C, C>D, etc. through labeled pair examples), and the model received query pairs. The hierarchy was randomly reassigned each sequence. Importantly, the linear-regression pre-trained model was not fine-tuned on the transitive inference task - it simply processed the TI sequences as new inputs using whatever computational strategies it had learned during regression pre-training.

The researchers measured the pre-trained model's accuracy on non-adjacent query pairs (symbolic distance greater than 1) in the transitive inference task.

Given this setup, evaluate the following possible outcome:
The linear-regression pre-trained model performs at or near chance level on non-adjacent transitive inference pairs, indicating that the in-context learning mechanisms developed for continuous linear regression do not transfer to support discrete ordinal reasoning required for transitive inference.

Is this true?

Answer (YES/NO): NO